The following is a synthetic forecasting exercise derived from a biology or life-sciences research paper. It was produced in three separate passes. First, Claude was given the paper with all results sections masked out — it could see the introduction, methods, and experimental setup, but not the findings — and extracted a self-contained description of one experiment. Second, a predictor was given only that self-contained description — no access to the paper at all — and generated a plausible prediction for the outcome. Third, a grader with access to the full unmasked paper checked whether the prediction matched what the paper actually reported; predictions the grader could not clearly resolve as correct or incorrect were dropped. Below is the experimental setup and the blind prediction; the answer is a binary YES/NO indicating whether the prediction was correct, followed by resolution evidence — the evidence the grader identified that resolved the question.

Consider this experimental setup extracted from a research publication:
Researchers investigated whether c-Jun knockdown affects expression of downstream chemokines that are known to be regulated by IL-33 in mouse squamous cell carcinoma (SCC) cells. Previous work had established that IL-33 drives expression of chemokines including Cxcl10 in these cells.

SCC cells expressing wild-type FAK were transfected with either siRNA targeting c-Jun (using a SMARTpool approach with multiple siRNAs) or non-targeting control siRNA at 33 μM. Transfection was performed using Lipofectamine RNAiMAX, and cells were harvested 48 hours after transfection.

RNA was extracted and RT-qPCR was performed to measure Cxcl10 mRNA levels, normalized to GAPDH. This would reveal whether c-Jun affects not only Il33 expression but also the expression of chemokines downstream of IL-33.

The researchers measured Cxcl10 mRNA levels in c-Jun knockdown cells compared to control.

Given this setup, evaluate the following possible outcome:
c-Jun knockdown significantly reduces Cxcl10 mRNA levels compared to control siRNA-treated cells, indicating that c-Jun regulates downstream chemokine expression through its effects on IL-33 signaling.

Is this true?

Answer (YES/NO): YES